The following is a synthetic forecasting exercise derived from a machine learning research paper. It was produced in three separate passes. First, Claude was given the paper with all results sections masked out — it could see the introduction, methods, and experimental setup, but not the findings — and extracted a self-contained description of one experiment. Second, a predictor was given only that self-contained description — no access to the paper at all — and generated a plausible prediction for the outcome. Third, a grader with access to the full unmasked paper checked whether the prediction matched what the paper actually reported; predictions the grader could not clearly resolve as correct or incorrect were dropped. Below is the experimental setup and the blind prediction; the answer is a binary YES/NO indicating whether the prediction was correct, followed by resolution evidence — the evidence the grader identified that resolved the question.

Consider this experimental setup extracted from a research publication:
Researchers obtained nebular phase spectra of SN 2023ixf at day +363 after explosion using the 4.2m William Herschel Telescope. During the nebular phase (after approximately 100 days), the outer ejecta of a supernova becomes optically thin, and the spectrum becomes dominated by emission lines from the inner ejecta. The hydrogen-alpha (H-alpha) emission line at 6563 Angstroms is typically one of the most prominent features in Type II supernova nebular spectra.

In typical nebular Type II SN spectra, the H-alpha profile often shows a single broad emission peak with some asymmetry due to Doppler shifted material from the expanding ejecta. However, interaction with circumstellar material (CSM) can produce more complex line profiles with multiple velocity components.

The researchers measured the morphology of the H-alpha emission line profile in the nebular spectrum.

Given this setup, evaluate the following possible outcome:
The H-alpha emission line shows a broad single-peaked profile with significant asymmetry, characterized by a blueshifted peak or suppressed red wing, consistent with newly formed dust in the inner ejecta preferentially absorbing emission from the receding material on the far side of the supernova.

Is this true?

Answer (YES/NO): NO